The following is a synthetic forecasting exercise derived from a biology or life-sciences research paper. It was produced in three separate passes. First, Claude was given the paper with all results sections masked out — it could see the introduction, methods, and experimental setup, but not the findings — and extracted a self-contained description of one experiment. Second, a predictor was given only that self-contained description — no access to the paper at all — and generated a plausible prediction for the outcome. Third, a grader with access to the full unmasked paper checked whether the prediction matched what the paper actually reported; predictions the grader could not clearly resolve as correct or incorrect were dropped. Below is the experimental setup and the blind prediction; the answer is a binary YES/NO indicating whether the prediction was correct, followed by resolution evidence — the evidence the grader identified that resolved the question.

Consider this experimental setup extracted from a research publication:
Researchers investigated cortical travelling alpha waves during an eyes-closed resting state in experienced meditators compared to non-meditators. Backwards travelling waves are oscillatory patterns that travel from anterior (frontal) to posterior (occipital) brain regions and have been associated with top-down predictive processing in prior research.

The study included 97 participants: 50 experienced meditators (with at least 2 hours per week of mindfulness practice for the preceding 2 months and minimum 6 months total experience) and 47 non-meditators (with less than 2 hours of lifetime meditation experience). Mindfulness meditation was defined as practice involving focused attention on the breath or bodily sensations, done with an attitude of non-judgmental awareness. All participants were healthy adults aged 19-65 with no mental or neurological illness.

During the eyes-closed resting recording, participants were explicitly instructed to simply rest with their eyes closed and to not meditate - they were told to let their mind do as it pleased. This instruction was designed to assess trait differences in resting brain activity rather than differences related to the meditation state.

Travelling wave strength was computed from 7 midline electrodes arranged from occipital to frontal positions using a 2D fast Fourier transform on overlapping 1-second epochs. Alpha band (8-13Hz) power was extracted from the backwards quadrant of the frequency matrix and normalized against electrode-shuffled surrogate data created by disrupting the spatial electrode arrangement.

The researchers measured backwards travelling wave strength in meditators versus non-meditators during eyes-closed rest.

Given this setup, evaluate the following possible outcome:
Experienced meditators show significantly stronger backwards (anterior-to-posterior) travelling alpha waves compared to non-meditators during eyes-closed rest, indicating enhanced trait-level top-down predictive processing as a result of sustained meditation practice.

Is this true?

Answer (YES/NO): NO